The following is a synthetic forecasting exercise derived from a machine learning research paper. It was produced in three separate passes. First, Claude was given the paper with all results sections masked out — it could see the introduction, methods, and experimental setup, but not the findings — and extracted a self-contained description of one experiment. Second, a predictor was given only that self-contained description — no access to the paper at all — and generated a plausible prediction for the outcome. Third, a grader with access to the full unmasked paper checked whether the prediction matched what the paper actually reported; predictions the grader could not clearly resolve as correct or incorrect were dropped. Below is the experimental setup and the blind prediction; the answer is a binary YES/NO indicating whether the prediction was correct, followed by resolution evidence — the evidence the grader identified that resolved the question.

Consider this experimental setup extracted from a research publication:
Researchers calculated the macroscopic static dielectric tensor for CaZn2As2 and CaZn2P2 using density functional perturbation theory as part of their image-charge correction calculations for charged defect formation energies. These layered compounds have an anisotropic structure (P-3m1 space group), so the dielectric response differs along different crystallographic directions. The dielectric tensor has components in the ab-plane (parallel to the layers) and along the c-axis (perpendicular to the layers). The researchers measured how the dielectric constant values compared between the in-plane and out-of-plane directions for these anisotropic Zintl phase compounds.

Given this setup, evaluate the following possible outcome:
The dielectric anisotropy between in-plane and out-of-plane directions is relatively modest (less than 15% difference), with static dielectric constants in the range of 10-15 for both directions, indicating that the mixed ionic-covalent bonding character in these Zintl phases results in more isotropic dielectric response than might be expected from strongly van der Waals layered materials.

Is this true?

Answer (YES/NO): NO